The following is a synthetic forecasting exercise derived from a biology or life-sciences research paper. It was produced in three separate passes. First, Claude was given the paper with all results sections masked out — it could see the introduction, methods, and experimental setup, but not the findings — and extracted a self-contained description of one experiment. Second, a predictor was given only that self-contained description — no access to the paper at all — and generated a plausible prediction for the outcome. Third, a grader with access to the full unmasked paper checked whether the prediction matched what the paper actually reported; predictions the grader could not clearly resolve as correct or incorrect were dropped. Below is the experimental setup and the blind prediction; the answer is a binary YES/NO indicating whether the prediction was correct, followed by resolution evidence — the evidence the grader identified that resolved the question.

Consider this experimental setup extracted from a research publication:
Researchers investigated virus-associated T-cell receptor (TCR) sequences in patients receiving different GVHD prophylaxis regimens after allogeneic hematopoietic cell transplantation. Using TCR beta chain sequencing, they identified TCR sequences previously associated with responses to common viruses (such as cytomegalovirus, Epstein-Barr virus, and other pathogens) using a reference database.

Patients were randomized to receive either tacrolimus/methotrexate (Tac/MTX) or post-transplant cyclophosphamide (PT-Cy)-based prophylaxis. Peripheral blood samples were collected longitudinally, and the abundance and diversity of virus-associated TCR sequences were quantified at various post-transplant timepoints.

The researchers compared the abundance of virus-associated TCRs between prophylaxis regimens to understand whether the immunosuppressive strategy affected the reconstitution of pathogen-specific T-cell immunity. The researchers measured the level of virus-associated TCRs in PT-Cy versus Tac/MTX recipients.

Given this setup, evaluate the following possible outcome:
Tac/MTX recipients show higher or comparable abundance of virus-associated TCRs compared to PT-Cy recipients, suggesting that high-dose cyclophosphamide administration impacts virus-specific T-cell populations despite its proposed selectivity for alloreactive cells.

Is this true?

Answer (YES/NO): YES